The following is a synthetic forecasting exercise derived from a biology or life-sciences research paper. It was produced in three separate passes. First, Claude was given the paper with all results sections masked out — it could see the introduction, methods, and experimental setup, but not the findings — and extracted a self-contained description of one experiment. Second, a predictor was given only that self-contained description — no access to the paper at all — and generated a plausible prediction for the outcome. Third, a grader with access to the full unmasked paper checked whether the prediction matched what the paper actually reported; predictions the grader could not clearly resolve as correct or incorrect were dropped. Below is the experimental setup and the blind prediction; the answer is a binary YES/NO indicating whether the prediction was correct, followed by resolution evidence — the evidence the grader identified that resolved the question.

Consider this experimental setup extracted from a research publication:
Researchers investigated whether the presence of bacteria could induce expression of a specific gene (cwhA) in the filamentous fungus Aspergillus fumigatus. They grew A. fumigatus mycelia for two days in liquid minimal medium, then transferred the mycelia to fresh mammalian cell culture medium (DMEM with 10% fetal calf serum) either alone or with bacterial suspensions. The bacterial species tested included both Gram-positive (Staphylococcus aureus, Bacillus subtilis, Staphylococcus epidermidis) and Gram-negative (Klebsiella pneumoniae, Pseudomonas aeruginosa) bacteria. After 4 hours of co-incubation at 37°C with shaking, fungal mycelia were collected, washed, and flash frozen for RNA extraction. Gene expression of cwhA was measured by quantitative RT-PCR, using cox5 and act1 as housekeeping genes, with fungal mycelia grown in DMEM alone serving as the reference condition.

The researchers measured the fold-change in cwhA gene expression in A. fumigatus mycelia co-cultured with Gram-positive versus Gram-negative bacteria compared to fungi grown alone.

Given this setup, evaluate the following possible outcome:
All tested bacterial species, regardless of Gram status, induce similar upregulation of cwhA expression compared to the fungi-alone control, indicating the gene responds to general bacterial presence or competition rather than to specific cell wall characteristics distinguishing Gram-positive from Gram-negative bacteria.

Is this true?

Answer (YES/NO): NO